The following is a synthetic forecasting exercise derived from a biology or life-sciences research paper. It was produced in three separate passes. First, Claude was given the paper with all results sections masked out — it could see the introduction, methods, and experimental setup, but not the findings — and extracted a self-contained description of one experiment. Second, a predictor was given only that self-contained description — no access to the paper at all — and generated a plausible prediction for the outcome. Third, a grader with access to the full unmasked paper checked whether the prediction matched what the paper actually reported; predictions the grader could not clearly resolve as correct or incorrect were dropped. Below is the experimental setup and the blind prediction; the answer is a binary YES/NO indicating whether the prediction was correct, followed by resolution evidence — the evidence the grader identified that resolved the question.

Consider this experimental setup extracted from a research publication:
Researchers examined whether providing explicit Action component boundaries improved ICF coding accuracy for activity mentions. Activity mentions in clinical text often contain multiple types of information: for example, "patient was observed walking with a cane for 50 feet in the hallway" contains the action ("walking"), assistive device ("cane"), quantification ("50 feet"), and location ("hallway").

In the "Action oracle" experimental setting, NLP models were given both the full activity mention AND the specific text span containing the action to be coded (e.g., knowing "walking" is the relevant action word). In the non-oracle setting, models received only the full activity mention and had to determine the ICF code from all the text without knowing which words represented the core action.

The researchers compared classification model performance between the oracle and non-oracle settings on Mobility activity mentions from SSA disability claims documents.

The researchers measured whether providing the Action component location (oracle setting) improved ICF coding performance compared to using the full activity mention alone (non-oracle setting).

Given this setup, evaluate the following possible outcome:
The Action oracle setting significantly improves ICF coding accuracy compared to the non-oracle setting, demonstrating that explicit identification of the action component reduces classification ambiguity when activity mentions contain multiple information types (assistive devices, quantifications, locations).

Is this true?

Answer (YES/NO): YES